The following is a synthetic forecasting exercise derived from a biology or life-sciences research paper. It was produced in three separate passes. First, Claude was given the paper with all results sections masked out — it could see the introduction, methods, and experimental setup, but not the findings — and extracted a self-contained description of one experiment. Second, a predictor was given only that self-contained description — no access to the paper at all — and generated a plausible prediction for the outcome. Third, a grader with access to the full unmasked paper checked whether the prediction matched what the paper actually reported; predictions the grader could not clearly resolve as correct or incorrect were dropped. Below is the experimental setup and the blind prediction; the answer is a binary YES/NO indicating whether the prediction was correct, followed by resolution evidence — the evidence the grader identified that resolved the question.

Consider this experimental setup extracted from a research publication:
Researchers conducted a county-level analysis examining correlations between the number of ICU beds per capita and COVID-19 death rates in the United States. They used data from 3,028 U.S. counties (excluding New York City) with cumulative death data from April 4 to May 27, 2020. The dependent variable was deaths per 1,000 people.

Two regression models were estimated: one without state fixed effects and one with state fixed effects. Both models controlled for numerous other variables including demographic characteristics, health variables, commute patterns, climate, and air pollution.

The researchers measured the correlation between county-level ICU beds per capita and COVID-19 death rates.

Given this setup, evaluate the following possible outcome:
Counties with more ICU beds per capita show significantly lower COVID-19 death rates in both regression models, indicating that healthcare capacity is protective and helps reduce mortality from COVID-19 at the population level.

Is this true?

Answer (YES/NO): NO